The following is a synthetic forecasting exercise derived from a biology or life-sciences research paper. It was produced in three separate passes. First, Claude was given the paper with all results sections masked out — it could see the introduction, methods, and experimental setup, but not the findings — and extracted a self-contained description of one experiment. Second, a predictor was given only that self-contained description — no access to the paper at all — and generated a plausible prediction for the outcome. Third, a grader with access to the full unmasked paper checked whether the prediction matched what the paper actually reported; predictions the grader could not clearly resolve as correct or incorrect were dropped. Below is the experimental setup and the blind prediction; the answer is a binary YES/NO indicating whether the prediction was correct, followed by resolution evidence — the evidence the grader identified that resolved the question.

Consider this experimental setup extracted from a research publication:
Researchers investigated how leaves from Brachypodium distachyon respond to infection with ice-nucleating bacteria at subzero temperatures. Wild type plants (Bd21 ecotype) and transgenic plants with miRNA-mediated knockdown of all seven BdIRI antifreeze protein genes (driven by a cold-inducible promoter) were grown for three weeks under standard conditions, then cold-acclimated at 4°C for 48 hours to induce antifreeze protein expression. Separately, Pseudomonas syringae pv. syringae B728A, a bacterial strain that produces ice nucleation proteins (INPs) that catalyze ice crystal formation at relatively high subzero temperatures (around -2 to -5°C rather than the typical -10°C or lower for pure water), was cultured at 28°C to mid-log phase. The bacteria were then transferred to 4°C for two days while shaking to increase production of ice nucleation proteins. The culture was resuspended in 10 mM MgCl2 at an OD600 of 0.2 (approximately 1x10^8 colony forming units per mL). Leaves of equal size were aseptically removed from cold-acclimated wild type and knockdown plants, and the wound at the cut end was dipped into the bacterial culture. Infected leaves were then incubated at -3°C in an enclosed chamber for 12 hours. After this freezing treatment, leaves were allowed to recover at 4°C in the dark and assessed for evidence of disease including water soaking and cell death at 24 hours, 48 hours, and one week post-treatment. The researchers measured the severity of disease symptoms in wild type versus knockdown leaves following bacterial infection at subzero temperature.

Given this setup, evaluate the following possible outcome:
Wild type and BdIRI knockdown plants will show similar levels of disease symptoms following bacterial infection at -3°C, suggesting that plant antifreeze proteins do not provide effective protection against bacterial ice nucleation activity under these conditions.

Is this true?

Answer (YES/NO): NO